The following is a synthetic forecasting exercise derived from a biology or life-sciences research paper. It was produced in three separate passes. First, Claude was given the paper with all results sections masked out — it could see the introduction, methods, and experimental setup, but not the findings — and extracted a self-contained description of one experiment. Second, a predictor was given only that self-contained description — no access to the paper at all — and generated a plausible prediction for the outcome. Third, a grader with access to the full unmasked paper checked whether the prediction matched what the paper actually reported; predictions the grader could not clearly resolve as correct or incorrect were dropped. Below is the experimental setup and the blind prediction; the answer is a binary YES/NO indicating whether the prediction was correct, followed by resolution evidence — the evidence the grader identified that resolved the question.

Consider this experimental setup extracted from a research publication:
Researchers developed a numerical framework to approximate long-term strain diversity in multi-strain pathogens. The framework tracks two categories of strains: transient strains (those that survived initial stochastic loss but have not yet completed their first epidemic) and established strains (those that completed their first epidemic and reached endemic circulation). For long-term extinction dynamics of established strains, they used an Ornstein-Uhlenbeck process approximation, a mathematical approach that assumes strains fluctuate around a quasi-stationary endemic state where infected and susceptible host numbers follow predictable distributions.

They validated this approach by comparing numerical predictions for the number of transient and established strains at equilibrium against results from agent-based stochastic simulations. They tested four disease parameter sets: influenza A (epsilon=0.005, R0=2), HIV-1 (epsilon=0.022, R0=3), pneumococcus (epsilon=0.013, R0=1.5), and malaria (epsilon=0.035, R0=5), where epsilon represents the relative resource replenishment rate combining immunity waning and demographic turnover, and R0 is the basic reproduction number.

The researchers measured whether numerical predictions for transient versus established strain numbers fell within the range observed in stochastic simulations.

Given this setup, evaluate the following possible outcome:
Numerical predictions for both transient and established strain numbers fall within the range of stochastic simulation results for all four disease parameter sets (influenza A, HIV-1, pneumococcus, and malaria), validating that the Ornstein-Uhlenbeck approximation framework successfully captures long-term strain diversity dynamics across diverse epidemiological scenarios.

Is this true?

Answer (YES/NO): NO